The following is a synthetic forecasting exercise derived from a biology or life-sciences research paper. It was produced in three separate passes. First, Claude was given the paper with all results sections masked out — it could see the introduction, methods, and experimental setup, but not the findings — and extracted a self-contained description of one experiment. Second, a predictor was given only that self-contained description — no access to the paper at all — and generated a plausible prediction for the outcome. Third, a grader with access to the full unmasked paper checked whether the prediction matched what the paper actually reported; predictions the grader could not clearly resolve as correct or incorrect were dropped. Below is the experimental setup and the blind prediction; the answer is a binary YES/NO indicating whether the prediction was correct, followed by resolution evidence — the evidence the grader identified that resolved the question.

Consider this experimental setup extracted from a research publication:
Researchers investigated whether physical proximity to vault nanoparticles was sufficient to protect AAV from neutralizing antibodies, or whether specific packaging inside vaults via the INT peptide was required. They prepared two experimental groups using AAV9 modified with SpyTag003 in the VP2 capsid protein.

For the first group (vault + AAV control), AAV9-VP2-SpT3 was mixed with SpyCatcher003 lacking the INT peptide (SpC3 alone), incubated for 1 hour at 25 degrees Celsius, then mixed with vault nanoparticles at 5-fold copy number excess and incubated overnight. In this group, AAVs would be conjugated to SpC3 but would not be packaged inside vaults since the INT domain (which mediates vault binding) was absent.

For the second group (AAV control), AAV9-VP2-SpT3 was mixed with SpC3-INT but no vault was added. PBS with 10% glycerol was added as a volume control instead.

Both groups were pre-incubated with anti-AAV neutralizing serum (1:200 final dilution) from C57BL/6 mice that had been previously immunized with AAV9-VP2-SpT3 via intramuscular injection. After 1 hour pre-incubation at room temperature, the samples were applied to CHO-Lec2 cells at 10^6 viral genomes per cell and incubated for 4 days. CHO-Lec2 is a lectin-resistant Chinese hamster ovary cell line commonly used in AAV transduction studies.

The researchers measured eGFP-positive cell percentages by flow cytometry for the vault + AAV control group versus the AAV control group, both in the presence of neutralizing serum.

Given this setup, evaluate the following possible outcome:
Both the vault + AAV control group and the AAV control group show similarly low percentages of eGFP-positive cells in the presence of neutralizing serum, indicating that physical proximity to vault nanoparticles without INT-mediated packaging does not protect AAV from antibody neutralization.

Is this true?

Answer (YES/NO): NO